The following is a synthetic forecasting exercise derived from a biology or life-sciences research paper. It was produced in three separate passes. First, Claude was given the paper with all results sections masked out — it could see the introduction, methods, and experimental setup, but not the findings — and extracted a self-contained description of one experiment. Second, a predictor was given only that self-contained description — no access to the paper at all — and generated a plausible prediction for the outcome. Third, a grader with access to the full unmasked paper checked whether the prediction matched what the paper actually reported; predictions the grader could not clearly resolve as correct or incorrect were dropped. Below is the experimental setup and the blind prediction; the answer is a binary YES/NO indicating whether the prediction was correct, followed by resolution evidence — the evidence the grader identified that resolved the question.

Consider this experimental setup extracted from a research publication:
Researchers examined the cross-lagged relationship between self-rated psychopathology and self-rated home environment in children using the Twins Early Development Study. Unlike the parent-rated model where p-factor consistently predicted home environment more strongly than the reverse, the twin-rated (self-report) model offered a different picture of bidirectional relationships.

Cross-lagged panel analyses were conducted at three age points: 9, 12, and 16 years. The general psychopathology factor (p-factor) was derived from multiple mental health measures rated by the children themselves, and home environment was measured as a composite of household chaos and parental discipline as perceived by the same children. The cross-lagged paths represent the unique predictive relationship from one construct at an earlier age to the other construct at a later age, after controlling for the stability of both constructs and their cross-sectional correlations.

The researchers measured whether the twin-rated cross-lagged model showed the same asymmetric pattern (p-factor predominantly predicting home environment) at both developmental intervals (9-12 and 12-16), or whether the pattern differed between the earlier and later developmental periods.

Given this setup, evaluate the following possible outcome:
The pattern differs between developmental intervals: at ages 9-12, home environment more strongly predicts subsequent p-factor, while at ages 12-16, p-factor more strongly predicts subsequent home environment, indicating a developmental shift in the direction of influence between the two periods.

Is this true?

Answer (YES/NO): NO